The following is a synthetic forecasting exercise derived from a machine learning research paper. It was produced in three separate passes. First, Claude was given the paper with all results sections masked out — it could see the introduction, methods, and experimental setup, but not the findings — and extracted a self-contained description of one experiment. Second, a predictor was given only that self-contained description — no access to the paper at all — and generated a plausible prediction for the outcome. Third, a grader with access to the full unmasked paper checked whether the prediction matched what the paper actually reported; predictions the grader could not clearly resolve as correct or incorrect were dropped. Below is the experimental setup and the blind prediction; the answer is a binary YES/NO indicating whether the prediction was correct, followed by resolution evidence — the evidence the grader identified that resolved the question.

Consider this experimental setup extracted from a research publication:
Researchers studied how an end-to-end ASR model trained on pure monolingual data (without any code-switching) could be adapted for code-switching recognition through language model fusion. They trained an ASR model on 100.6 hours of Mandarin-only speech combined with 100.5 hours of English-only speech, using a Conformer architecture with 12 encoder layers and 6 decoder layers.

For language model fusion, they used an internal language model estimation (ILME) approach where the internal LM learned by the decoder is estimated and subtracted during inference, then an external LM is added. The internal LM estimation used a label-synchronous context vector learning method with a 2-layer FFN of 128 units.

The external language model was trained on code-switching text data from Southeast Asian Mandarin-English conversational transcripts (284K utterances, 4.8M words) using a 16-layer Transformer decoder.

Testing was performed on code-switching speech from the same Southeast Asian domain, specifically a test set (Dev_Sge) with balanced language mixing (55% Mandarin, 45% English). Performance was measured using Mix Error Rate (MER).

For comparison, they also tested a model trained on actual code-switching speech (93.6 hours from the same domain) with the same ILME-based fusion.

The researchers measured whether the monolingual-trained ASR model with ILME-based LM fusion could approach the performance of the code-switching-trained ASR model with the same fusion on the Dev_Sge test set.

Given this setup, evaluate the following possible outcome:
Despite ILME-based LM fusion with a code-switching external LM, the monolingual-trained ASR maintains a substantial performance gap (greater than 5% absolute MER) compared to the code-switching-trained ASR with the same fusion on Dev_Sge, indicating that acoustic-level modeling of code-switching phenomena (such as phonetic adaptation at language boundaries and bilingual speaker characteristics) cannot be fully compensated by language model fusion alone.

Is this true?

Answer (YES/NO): YES